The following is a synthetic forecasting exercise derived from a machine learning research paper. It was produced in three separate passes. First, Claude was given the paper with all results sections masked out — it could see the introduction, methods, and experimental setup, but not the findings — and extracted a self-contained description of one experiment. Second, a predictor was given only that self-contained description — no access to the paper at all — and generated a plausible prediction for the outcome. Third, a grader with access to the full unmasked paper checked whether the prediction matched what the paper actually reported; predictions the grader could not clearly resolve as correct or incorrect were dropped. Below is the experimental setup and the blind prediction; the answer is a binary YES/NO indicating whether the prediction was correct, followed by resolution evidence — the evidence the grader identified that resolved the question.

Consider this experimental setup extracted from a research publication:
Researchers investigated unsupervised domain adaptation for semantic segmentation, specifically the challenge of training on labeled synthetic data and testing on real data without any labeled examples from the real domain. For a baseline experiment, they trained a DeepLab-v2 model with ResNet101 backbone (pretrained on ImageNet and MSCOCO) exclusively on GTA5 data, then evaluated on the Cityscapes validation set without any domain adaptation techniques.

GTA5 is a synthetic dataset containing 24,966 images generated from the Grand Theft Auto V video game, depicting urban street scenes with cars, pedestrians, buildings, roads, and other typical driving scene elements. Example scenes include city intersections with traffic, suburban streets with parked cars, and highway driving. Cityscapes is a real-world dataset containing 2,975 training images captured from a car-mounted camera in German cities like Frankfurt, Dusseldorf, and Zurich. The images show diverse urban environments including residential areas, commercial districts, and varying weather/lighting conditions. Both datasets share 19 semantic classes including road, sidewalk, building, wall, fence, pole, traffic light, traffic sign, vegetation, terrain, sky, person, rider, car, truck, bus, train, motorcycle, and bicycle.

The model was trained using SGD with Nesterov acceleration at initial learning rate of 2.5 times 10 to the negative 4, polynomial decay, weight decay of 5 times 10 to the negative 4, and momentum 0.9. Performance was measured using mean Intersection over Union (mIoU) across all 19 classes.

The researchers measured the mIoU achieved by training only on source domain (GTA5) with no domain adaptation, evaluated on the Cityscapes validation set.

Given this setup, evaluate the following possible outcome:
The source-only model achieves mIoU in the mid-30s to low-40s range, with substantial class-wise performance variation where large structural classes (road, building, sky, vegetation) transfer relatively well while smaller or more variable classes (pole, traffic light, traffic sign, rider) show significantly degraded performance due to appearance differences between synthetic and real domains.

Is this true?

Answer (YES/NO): NO